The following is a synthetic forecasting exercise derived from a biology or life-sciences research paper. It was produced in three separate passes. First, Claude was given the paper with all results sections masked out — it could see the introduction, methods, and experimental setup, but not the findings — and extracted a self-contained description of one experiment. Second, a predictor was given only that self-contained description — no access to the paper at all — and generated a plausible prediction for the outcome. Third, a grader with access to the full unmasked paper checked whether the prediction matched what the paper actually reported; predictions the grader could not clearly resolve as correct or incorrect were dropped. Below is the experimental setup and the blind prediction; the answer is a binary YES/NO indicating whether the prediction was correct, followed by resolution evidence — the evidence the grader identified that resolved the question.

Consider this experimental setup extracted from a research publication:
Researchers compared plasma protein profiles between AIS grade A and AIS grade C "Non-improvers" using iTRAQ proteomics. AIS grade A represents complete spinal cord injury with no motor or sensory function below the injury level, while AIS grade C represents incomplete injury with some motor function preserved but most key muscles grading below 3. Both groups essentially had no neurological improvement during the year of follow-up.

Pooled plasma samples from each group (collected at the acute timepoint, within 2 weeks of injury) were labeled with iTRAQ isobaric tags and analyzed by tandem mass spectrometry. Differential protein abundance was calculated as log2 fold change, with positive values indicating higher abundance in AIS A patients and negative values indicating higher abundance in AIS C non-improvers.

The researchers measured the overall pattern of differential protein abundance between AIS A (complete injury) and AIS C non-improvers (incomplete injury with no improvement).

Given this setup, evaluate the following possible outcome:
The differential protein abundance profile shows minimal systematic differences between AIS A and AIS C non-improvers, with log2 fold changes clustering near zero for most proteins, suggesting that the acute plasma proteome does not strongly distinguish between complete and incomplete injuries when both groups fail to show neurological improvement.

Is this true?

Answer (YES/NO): NO